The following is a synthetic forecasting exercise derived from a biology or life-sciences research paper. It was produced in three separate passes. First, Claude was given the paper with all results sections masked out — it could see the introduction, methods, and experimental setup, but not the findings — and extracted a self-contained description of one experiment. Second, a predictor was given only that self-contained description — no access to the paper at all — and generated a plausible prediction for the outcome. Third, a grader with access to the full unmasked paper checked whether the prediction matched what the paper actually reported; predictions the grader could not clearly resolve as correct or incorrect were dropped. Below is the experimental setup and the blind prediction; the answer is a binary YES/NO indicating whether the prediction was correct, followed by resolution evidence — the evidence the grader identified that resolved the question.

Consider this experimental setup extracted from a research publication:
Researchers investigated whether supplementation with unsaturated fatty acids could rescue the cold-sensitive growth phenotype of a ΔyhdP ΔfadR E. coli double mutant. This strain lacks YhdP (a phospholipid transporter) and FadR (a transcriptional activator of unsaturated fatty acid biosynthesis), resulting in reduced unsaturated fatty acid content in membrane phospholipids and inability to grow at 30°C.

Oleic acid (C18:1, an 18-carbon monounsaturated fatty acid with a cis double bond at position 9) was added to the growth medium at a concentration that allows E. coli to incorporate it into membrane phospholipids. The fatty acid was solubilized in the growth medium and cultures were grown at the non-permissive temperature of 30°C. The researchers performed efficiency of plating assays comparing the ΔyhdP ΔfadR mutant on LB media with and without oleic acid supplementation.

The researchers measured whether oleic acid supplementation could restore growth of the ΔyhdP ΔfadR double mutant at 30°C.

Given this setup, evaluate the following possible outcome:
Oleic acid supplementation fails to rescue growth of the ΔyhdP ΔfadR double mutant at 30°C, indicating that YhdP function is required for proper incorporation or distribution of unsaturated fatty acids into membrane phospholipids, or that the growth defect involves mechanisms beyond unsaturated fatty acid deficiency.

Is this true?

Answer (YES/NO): NO